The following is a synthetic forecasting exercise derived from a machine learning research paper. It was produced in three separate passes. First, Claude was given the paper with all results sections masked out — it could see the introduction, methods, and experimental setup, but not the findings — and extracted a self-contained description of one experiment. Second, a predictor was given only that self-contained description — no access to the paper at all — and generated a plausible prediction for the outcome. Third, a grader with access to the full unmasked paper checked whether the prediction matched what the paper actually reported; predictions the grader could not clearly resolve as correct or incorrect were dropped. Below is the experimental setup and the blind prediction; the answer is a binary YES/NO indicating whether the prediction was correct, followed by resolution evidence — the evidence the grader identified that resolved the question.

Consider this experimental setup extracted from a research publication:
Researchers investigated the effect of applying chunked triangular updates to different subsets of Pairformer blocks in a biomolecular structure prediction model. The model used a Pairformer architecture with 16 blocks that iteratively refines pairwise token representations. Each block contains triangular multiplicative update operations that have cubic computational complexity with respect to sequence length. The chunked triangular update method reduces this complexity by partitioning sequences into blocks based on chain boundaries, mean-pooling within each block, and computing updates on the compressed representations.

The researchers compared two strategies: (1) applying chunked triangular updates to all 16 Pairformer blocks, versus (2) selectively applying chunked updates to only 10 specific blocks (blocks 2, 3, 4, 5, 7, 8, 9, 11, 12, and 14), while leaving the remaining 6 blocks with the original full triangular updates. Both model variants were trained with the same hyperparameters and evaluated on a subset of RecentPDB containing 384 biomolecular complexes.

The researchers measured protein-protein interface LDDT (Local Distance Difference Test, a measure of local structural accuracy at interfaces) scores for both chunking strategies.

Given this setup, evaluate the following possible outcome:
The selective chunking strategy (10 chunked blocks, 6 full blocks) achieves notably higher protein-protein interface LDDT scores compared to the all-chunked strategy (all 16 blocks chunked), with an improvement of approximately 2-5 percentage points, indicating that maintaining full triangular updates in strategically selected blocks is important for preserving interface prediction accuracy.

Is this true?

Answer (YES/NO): NO